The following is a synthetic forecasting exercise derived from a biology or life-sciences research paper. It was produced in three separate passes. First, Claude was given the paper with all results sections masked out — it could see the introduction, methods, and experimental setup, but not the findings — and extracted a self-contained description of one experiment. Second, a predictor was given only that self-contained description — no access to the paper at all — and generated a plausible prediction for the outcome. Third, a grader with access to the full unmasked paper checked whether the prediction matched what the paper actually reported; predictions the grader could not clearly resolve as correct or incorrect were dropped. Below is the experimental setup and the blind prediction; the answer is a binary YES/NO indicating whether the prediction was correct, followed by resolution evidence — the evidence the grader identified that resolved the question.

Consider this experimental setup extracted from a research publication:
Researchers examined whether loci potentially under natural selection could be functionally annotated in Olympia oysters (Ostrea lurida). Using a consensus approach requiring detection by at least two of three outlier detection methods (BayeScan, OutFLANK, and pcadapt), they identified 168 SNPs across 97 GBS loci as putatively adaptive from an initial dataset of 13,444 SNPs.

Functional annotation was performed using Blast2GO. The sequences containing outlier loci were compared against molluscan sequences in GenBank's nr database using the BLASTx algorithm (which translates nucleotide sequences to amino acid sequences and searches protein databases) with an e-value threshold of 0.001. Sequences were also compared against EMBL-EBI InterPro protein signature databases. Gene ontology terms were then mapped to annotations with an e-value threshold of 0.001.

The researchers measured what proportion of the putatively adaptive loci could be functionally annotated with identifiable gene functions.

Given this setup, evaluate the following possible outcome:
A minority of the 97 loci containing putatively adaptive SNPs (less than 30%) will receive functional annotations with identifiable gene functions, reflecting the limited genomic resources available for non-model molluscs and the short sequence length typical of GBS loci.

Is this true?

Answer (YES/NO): YES